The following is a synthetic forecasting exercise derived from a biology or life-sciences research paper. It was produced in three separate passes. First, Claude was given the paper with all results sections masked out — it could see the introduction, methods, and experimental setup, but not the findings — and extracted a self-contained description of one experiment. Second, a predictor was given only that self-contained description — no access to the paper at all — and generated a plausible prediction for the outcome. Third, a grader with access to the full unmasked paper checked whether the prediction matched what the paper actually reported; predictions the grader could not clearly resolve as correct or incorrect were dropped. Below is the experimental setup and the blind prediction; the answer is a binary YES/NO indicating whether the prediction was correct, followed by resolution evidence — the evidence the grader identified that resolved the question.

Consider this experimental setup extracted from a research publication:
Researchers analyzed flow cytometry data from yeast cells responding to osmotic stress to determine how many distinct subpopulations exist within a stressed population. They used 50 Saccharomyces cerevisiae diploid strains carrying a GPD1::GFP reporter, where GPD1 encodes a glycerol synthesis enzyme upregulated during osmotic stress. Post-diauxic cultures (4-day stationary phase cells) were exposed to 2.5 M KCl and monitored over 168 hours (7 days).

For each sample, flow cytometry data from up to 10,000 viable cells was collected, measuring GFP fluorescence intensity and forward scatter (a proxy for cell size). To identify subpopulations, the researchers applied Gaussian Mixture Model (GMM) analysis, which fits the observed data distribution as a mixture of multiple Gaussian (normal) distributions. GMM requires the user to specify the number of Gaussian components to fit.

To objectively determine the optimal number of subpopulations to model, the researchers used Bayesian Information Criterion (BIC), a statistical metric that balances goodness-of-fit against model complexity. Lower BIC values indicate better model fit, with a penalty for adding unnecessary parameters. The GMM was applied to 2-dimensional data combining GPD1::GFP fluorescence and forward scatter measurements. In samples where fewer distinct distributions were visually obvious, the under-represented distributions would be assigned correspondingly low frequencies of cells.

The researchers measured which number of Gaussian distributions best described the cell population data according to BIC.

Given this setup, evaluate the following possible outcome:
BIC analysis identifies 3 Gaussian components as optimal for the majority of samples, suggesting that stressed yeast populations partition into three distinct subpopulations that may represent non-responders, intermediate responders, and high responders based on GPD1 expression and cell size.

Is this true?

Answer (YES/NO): NO